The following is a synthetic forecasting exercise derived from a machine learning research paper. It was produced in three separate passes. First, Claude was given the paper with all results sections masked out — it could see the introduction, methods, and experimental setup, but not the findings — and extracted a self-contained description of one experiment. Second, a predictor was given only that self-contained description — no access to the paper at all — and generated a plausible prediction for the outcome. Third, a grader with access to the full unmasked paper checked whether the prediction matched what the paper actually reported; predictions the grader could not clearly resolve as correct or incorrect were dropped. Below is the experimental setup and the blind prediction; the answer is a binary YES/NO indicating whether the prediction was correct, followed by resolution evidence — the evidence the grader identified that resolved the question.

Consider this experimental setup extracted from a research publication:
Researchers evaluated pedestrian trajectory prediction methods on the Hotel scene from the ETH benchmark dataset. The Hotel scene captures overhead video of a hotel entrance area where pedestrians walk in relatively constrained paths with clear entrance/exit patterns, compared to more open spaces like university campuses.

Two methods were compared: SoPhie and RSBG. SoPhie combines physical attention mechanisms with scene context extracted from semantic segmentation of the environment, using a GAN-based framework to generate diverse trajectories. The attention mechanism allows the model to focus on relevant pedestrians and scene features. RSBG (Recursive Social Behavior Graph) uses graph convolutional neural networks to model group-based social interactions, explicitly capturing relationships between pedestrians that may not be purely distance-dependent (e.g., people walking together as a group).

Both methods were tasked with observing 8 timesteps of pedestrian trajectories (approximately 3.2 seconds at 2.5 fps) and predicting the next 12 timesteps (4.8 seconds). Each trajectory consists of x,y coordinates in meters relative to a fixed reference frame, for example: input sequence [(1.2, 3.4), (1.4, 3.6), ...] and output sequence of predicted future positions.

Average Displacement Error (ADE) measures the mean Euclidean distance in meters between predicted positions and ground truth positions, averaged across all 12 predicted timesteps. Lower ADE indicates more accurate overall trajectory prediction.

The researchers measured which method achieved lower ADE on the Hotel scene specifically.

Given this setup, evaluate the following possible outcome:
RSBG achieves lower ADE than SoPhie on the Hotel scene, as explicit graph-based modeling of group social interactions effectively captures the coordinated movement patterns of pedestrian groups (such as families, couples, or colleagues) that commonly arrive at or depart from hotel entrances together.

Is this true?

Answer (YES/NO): YES